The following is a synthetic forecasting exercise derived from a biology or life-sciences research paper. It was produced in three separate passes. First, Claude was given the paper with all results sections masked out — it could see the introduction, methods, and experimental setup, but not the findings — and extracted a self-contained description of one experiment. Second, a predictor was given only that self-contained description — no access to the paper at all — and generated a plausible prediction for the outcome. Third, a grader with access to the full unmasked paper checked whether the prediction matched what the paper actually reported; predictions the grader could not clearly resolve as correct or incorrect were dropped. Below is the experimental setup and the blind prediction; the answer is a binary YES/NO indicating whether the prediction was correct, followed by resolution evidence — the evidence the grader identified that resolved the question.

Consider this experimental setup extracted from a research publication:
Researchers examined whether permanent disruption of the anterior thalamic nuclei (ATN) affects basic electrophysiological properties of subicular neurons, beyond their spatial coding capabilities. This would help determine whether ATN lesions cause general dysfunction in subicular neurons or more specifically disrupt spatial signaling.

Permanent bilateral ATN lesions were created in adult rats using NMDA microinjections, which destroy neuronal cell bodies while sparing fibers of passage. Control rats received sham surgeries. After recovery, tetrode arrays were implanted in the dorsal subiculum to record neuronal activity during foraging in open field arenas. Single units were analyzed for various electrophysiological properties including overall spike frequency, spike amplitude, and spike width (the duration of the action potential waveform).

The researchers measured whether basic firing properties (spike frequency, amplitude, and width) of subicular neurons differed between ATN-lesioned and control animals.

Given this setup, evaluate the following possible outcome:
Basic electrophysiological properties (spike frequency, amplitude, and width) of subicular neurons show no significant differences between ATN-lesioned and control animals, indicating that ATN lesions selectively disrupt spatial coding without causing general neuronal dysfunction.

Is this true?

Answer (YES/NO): NO